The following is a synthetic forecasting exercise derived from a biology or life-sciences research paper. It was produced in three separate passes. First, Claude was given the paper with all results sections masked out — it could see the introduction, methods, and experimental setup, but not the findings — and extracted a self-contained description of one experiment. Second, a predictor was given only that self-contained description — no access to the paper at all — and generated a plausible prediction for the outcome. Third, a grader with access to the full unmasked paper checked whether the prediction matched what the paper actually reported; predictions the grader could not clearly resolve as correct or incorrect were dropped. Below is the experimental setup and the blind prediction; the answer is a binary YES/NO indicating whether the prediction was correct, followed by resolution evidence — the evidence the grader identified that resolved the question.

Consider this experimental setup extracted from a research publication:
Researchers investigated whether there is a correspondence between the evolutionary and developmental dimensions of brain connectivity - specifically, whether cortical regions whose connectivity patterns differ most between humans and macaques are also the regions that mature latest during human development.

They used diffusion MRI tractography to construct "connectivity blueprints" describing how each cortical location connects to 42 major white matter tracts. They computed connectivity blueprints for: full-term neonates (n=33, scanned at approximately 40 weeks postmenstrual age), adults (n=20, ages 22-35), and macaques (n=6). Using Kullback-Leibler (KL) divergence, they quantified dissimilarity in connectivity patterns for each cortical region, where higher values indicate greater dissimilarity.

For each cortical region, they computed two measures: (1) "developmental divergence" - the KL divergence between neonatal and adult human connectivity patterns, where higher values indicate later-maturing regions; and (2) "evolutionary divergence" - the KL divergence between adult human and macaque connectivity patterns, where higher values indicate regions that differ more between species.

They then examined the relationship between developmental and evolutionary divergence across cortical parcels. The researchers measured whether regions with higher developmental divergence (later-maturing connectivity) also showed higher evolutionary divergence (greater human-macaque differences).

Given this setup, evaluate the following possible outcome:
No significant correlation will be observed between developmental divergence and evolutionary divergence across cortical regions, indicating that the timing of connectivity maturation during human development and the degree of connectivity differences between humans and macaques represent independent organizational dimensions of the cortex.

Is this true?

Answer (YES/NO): NO